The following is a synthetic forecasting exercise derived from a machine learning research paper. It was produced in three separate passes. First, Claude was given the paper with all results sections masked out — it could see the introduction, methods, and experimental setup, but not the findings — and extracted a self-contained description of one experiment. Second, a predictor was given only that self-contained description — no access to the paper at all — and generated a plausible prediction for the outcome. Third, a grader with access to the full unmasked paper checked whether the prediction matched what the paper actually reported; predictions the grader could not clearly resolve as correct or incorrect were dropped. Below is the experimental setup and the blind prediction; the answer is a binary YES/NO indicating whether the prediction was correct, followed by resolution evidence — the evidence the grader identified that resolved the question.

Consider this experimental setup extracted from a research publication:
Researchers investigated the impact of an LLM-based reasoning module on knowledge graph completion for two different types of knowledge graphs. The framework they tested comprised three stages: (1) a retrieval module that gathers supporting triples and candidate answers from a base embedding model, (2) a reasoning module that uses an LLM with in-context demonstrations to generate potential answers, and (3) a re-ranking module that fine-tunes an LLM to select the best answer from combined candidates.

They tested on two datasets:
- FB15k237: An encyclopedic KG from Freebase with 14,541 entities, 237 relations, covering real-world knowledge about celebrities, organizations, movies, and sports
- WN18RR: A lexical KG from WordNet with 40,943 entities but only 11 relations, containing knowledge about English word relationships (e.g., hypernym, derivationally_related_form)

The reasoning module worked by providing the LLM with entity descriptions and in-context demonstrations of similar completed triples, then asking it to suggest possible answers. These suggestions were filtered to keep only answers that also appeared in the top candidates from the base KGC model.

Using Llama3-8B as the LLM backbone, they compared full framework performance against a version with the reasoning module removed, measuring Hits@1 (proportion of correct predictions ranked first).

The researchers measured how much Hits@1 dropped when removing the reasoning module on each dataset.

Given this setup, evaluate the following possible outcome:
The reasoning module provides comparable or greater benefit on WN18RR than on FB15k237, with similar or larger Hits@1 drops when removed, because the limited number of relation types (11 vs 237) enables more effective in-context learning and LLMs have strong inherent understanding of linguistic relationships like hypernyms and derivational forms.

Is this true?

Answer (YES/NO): YES